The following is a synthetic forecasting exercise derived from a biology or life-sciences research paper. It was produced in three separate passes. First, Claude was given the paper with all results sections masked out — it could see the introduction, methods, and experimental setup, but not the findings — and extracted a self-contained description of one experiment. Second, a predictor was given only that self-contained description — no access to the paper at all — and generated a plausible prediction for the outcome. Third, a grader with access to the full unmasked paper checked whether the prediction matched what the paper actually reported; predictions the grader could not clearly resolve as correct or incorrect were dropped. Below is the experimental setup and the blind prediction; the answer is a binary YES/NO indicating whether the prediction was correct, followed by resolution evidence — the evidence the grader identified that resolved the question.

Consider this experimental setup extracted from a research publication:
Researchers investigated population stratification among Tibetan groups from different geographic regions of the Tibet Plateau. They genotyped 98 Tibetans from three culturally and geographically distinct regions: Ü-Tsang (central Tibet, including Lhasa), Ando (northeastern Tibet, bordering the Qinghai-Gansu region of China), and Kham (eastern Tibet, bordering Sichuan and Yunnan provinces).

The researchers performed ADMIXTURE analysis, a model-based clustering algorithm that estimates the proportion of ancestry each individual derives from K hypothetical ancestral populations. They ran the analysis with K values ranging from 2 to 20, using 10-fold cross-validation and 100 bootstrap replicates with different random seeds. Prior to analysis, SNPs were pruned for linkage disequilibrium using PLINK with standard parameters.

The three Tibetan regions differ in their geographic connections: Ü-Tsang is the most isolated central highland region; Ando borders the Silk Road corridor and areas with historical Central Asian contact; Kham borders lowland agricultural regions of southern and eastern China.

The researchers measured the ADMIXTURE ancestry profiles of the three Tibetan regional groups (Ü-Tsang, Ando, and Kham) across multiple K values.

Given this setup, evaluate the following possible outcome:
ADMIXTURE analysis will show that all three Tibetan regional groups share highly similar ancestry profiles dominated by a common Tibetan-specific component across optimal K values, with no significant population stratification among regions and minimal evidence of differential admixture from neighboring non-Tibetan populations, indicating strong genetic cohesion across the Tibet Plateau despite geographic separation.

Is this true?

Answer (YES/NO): NO